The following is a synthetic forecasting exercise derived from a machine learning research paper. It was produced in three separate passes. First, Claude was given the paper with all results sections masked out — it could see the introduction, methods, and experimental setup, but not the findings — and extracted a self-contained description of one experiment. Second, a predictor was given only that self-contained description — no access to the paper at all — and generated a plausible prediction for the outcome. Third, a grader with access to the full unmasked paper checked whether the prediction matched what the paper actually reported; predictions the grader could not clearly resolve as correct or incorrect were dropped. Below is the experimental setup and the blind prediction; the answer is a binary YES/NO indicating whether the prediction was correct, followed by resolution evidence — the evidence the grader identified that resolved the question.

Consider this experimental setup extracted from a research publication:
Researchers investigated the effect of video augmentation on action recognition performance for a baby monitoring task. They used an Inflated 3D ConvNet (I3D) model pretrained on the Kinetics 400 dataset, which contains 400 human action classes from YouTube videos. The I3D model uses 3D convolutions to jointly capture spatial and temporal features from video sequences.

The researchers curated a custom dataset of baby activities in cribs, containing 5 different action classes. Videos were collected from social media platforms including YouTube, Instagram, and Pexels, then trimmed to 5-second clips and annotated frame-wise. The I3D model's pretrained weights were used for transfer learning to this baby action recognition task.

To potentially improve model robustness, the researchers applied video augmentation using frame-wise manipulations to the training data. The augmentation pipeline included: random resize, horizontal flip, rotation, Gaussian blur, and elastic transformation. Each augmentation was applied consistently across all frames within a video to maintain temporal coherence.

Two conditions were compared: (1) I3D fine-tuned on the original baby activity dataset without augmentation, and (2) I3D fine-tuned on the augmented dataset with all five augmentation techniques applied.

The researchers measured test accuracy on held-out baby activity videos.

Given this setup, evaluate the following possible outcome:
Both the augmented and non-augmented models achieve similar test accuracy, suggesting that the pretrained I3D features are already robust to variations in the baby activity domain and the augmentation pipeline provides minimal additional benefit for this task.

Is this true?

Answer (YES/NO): NO